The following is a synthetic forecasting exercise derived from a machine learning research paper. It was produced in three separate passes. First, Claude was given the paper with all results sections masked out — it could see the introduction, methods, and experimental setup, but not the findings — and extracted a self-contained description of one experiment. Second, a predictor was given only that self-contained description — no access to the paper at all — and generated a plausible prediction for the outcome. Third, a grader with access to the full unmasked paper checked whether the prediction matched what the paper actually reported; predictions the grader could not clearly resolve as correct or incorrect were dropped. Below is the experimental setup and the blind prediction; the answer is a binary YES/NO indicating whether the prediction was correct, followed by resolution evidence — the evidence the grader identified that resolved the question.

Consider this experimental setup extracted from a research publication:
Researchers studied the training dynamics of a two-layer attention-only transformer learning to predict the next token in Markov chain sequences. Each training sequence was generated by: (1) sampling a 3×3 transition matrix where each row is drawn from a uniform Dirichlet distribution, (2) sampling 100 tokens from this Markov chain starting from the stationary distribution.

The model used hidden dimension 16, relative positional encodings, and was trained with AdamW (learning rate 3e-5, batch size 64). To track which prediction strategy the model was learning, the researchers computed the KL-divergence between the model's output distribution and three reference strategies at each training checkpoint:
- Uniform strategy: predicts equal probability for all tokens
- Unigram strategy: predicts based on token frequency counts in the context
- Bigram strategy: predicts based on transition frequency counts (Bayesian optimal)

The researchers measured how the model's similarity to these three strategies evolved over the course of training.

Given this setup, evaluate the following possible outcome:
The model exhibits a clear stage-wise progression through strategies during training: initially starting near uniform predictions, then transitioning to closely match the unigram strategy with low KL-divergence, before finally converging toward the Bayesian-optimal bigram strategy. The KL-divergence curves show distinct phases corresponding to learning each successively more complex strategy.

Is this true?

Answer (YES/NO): YES